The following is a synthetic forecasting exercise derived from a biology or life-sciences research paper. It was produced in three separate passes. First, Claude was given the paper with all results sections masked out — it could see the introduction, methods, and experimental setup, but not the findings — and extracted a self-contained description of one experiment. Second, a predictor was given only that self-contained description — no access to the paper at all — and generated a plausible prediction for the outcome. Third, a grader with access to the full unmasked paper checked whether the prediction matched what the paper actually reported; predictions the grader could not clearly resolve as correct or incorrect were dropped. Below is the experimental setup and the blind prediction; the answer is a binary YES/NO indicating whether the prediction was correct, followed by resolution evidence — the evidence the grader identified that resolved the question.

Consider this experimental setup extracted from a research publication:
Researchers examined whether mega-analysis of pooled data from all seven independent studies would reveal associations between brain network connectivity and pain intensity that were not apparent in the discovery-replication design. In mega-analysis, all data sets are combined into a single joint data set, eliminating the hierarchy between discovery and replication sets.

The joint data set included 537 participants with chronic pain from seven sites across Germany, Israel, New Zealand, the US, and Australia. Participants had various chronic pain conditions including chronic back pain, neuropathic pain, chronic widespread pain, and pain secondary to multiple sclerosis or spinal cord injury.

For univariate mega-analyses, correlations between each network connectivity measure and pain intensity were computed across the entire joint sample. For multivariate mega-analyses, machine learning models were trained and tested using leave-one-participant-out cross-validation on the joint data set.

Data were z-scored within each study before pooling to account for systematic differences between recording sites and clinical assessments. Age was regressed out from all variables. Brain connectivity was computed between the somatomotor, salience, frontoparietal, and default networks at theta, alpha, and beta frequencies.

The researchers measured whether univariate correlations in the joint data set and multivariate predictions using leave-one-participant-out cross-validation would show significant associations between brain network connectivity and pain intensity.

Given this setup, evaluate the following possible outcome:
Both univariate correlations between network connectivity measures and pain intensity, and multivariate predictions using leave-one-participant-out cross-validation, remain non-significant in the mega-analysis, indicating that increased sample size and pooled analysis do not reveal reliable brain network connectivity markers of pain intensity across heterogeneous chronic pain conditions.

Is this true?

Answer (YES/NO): NO